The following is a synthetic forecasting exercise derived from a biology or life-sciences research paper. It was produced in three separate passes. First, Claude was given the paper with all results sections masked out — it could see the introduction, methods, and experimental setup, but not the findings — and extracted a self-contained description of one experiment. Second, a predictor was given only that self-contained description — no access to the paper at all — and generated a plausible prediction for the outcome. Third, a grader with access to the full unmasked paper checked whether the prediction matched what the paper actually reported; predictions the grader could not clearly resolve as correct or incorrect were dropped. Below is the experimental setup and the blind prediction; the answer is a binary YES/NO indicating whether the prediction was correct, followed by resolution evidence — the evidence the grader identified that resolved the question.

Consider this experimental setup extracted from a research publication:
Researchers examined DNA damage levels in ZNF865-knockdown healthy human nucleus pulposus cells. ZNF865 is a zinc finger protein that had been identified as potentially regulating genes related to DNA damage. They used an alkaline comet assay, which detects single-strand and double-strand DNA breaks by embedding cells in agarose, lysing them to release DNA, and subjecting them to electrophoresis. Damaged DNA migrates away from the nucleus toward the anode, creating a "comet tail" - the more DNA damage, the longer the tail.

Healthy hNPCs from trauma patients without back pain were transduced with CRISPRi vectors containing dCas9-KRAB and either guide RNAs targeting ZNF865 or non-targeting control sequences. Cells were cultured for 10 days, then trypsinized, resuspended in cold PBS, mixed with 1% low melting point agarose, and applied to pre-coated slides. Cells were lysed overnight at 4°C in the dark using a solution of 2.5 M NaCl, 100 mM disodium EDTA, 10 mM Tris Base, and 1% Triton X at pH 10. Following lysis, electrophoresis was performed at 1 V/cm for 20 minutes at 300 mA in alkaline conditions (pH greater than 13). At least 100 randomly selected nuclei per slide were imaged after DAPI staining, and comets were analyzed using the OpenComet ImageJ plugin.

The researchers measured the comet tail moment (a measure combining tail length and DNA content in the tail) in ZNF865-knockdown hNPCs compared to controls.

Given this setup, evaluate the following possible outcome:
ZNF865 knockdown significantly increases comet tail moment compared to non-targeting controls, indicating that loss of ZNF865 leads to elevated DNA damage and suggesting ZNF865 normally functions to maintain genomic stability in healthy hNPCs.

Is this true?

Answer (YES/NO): YES